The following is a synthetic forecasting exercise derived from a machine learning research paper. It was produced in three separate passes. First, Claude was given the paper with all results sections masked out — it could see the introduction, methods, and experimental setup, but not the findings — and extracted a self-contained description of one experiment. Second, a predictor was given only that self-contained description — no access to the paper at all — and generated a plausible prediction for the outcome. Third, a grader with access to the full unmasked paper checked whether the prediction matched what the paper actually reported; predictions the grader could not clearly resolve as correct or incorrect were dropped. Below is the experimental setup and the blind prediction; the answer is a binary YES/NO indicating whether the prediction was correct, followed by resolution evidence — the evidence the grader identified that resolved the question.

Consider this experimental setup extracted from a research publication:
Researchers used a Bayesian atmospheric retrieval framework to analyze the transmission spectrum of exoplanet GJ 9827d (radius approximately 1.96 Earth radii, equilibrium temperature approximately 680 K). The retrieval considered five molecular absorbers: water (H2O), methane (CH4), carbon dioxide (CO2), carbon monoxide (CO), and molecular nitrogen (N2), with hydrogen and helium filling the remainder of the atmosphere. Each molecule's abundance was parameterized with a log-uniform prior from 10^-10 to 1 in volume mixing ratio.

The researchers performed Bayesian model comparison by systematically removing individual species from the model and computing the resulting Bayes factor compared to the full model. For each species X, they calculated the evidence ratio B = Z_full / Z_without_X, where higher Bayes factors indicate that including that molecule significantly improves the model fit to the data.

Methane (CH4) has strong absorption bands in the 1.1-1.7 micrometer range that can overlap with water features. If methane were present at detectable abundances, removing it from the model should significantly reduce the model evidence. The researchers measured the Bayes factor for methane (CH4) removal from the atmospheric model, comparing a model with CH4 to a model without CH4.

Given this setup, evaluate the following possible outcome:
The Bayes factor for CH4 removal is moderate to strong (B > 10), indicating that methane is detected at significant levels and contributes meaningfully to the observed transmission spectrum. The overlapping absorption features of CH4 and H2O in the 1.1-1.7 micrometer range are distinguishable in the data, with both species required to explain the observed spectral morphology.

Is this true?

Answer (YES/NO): NO